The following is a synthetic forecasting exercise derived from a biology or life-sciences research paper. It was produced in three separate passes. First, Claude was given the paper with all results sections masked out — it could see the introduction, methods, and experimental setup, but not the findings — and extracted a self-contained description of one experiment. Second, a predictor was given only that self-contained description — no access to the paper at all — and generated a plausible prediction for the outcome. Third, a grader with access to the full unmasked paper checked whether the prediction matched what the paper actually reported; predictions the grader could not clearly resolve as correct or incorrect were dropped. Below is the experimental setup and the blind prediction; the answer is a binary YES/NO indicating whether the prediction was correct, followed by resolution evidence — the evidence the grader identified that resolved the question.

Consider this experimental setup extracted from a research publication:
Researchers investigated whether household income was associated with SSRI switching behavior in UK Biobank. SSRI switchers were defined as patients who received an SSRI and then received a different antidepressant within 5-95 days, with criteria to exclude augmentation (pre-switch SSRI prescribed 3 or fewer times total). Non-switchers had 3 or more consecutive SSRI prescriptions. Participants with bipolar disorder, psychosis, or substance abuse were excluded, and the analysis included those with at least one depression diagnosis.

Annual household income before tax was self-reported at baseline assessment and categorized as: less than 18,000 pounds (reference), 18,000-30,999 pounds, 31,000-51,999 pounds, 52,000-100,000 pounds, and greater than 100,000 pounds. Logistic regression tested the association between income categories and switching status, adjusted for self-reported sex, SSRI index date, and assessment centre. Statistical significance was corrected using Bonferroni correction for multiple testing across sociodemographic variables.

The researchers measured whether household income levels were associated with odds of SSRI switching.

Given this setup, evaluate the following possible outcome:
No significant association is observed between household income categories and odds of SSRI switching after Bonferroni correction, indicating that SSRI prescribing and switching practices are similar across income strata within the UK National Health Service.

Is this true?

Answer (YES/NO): NO